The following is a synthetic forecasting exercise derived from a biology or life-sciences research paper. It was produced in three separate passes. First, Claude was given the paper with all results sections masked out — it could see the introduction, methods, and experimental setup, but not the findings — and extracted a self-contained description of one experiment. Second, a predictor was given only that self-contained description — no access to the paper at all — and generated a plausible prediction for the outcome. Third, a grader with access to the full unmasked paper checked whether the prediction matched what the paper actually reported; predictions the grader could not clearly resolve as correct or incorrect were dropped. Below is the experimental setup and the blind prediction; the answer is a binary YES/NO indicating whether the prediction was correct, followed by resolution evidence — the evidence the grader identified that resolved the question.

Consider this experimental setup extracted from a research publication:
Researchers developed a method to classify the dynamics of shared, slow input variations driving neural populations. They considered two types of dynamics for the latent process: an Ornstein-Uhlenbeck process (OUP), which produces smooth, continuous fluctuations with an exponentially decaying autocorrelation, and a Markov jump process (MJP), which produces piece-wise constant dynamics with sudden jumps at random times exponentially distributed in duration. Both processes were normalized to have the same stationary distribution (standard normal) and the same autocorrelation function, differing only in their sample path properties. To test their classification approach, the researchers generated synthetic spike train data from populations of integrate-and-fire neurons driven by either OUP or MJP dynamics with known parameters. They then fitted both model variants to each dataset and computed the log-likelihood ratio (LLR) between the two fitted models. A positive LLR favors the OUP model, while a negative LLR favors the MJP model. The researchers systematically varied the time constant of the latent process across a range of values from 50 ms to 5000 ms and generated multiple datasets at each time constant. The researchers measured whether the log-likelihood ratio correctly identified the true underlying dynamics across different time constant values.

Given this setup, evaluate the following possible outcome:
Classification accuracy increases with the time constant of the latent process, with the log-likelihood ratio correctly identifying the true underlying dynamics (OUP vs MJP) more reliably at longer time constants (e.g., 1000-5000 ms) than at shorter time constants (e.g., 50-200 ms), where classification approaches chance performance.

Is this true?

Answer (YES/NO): NO